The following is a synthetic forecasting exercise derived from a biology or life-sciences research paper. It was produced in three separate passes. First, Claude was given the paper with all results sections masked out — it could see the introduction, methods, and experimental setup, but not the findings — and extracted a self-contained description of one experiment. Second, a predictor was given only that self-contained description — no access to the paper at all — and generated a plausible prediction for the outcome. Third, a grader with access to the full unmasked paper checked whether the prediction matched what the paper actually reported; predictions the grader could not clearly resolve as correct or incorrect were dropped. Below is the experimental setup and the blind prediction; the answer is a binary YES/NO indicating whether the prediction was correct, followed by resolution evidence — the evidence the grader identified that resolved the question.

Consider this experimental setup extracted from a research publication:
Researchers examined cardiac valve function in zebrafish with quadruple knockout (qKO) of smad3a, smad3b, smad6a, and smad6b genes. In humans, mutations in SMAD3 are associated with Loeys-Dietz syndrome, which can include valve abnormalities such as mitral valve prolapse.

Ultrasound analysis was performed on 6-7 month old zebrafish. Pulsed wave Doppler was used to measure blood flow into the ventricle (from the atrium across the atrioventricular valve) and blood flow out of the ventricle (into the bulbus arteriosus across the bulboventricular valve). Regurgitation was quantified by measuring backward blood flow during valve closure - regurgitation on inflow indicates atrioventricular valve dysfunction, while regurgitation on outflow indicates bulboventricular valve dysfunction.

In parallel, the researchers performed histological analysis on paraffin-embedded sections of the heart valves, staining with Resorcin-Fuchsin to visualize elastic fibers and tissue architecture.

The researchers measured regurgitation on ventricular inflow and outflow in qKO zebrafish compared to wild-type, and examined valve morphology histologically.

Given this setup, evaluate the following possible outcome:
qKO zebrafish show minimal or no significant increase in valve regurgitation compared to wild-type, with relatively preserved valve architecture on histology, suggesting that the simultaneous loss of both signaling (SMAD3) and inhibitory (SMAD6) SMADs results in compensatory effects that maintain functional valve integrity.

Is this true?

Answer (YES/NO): NO